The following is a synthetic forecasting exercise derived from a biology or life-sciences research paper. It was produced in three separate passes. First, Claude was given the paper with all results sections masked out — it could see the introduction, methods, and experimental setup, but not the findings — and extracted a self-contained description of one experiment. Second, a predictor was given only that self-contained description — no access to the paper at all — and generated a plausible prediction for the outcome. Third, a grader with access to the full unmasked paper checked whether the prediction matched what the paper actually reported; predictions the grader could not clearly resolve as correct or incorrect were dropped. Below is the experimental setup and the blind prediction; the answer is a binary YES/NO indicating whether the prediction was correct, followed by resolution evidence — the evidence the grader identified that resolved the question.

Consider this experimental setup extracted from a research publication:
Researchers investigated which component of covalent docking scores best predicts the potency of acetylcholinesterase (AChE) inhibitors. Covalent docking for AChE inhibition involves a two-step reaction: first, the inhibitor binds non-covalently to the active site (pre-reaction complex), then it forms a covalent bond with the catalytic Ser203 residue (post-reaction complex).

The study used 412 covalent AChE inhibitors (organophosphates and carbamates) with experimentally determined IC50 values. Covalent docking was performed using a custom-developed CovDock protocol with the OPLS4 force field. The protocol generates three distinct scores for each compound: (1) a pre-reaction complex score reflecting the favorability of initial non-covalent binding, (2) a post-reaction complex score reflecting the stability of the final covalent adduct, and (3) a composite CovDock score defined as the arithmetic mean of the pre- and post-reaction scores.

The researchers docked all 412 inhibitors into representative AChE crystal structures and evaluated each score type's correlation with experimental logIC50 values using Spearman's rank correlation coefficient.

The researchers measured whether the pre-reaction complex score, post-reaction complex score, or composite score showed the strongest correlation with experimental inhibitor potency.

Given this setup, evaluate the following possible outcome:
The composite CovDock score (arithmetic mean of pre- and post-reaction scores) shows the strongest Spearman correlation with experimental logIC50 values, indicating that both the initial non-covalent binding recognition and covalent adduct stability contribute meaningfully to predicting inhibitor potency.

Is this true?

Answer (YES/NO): YES